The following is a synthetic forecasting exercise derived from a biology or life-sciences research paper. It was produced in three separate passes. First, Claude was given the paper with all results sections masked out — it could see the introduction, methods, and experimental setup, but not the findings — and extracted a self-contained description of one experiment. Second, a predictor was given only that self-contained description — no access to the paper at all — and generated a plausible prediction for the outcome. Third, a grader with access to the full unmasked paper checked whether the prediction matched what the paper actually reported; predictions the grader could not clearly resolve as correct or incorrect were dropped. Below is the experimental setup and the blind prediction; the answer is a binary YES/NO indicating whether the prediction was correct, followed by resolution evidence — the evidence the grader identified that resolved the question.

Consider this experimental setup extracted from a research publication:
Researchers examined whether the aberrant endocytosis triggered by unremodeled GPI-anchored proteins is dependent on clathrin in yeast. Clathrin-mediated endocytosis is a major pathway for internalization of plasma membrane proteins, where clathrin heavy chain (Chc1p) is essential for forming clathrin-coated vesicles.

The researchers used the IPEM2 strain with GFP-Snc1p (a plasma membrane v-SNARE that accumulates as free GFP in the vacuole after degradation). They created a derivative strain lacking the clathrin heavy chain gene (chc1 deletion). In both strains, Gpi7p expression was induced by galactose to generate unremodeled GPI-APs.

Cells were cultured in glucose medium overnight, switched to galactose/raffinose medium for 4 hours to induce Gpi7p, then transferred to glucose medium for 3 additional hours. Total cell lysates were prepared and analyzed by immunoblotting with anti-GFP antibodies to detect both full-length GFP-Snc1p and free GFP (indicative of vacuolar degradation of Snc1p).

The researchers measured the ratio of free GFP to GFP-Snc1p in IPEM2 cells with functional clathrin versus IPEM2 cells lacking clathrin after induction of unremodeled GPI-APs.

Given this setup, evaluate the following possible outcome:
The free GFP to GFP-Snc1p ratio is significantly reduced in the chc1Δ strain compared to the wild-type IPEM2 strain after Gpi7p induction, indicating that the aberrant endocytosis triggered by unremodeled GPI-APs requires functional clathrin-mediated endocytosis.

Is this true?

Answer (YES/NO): YES